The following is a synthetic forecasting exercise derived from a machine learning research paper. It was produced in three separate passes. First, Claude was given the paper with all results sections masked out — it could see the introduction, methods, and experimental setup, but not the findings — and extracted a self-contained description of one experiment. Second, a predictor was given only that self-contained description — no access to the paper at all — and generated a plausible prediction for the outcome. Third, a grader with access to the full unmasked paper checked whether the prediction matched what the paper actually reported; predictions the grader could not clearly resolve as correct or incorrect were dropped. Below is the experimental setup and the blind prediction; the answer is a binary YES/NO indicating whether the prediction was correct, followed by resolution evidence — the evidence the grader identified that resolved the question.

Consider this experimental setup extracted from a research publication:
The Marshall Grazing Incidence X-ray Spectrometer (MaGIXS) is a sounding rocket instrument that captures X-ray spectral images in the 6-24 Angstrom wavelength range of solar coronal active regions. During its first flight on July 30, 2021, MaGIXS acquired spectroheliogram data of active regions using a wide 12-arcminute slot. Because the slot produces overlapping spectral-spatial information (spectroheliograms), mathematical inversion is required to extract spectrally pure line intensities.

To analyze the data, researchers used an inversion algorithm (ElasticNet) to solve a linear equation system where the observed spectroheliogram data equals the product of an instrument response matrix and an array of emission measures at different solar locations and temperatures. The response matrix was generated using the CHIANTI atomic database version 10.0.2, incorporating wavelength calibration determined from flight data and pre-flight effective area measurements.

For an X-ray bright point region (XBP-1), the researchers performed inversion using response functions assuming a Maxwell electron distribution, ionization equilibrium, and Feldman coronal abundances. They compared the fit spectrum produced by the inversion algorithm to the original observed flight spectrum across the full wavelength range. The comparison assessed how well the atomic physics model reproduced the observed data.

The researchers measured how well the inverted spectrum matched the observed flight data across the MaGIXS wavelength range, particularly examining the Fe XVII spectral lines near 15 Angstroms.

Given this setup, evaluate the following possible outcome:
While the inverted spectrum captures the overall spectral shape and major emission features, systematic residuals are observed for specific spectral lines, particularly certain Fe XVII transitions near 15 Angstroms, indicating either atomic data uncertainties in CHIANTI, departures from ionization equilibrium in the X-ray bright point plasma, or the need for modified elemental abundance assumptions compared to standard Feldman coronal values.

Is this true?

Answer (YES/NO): NO